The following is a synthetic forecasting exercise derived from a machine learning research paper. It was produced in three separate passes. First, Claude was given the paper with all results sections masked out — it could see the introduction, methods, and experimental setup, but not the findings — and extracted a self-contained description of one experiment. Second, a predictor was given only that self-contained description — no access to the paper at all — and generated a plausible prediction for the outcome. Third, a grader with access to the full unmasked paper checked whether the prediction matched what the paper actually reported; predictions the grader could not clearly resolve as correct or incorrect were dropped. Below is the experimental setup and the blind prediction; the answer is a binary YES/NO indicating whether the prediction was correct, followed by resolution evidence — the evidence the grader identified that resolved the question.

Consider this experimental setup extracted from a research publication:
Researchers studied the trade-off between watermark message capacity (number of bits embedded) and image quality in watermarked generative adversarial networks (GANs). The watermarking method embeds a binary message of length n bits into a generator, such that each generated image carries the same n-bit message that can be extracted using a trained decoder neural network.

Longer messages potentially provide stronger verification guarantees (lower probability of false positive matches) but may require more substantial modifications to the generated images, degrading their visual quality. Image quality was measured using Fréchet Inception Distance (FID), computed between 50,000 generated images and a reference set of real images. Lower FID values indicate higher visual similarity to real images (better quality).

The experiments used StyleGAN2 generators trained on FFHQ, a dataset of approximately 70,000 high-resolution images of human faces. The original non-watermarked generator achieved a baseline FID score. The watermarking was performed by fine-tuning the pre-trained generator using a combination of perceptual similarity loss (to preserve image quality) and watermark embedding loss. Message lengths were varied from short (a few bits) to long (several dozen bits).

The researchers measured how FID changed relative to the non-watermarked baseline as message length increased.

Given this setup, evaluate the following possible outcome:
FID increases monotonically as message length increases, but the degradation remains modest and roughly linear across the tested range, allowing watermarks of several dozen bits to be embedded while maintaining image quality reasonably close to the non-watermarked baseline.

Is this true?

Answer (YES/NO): NO